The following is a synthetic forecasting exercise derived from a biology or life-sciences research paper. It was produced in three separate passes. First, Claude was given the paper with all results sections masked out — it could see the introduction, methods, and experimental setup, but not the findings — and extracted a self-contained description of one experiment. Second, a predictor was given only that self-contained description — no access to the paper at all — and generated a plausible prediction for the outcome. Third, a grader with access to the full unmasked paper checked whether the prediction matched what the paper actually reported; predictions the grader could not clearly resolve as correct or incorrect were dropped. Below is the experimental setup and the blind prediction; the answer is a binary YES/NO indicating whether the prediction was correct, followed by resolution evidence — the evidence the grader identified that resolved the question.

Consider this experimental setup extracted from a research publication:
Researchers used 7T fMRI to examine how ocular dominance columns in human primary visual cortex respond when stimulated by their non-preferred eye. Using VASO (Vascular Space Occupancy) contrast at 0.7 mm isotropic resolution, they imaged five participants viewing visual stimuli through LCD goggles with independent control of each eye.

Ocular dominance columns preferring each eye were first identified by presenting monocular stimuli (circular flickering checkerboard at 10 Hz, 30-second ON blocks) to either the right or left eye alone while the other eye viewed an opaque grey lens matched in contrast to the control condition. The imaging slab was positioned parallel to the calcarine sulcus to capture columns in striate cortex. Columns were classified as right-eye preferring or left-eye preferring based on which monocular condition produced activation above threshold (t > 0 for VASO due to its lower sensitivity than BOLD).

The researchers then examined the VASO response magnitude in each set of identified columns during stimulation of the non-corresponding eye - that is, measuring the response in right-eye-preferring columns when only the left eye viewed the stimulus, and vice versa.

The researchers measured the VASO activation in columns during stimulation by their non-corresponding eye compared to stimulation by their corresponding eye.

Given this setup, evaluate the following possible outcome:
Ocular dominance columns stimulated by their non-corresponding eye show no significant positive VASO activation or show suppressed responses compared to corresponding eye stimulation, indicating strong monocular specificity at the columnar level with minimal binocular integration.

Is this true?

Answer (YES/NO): NO